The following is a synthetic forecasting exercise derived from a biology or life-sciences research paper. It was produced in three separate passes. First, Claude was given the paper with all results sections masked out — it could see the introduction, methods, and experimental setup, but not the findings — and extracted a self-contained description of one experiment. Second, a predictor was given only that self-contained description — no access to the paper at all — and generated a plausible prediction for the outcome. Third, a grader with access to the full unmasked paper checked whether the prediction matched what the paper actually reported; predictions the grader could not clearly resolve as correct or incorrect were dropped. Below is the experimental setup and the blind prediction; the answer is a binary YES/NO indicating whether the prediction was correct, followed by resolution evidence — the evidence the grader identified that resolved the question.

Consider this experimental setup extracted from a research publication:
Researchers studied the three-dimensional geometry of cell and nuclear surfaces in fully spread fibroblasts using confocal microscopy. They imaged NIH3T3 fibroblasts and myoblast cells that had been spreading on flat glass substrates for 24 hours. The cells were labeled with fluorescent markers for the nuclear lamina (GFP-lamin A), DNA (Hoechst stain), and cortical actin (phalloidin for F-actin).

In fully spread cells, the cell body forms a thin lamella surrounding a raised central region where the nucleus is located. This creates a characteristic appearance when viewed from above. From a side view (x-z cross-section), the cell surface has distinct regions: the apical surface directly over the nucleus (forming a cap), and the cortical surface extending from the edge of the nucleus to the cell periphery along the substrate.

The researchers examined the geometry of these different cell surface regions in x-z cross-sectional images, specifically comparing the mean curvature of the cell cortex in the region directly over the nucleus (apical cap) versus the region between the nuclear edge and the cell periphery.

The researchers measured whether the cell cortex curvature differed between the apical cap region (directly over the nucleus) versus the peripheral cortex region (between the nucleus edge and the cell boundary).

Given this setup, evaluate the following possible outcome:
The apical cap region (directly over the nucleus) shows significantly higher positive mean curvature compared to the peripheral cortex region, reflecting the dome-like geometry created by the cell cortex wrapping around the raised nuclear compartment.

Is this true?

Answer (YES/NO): YES